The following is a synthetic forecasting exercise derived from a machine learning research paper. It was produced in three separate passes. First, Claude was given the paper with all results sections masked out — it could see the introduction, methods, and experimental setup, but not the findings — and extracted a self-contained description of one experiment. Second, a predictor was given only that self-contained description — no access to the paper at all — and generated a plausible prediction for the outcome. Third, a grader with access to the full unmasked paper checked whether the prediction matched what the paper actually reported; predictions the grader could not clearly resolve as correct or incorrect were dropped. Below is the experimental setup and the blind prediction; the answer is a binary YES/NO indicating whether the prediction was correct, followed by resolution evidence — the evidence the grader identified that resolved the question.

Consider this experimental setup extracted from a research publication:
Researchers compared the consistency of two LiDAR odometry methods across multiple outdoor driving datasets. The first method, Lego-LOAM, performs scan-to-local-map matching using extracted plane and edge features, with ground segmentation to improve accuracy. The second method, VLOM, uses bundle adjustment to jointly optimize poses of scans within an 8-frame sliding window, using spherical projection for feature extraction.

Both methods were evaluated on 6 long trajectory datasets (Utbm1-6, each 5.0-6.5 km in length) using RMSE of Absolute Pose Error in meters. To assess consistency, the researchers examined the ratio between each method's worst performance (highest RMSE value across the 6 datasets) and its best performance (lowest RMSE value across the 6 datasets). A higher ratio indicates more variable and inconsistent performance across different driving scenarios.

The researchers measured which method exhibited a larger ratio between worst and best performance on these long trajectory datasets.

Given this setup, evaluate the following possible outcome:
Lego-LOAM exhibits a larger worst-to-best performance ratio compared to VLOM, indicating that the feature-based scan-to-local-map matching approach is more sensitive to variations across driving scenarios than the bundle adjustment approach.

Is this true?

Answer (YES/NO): YES